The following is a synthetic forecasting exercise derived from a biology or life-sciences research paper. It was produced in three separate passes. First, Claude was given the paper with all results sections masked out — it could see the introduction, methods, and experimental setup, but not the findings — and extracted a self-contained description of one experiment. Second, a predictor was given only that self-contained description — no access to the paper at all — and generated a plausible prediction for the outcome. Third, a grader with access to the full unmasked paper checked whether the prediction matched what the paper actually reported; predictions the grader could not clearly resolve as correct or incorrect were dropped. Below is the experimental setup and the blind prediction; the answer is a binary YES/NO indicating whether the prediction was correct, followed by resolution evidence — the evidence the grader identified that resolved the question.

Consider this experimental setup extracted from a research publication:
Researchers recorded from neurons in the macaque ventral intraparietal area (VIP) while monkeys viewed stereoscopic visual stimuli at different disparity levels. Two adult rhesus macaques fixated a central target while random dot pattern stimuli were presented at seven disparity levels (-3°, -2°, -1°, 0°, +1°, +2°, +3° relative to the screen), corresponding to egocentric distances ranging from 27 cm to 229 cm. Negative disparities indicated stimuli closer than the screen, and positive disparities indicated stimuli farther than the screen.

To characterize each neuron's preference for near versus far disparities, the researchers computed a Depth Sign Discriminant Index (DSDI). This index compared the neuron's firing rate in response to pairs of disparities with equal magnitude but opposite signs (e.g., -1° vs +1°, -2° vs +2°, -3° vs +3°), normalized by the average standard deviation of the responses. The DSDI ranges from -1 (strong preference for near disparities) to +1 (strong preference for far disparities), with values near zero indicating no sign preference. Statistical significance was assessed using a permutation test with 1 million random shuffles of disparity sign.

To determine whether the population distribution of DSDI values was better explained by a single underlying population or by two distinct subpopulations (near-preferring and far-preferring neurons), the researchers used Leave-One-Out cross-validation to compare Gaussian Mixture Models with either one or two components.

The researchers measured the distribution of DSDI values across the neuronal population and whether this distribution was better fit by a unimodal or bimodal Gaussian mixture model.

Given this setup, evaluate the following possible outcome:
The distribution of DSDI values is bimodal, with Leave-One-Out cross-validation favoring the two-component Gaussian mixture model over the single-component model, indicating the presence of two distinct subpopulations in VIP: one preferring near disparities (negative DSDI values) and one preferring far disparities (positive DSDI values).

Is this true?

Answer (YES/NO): YES